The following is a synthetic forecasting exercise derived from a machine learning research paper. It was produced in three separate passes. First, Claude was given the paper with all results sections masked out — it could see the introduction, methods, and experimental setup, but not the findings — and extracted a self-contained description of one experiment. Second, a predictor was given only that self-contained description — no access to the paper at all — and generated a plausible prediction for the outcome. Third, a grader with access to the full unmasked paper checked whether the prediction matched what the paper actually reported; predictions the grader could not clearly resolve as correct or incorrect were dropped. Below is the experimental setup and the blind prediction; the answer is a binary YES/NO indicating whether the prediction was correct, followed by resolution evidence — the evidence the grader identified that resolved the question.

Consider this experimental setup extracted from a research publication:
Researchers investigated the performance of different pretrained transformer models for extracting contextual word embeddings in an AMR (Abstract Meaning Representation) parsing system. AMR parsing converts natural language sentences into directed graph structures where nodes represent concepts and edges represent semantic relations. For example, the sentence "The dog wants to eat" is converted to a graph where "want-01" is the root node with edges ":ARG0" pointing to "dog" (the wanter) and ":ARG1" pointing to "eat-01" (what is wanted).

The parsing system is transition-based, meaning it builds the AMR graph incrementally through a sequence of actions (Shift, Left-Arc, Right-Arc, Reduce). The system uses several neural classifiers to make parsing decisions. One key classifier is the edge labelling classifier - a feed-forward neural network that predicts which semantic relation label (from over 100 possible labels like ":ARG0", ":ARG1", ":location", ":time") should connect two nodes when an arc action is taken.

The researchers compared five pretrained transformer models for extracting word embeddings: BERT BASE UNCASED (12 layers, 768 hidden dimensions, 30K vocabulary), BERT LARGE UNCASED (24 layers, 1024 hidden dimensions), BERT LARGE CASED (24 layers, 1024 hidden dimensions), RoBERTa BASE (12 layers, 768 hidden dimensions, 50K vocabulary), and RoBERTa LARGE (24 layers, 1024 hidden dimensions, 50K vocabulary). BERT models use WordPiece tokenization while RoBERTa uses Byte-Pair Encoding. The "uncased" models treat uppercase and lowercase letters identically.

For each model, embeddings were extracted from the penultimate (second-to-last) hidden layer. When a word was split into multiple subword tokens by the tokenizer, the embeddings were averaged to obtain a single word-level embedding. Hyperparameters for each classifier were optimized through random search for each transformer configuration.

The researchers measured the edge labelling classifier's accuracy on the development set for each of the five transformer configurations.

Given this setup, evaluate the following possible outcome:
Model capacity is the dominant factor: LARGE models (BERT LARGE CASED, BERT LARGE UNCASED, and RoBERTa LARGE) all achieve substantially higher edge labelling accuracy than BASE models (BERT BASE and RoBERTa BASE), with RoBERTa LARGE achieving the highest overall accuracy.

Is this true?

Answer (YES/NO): NO